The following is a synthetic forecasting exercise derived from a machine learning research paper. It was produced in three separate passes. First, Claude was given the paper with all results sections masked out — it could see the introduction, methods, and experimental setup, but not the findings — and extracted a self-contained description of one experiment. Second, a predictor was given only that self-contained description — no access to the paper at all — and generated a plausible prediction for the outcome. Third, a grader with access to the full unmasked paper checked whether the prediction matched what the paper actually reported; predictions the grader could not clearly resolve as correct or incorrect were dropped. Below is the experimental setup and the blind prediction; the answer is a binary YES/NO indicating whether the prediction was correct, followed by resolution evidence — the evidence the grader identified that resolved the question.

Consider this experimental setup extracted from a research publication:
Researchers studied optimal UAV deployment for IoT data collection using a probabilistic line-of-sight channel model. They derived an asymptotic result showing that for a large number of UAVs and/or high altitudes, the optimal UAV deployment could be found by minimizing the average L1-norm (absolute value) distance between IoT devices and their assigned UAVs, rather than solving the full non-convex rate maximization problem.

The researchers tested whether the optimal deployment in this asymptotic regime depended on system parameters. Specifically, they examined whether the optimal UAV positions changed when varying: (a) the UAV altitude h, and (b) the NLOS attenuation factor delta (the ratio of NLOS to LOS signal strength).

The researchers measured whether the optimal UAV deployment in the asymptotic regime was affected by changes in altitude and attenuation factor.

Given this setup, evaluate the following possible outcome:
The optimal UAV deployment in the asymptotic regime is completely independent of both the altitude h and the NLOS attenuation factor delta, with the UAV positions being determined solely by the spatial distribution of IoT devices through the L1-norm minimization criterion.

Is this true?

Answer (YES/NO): YES